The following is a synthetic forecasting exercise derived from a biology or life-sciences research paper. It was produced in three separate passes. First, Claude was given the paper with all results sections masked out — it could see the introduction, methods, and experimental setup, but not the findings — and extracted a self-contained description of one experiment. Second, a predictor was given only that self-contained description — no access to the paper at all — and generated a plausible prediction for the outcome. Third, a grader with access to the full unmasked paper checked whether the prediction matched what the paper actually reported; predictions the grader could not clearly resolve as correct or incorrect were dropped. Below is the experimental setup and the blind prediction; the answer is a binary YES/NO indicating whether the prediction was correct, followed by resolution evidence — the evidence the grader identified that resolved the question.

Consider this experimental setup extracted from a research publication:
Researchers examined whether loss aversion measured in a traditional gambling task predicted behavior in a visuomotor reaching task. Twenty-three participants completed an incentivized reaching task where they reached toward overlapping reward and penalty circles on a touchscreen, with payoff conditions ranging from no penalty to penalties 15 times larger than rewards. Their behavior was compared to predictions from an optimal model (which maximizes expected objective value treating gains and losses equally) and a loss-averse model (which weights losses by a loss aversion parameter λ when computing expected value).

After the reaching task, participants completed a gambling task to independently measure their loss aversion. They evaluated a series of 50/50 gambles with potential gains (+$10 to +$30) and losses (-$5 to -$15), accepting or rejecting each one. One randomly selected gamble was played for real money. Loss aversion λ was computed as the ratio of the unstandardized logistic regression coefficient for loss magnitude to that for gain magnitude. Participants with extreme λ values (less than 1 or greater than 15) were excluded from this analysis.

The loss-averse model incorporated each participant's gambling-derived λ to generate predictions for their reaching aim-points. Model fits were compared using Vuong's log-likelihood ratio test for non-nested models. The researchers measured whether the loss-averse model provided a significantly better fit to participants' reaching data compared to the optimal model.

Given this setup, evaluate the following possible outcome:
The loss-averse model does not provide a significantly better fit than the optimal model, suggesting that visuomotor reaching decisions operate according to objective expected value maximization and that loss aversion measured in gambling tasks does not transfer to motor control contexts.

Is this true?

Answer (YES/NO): NO